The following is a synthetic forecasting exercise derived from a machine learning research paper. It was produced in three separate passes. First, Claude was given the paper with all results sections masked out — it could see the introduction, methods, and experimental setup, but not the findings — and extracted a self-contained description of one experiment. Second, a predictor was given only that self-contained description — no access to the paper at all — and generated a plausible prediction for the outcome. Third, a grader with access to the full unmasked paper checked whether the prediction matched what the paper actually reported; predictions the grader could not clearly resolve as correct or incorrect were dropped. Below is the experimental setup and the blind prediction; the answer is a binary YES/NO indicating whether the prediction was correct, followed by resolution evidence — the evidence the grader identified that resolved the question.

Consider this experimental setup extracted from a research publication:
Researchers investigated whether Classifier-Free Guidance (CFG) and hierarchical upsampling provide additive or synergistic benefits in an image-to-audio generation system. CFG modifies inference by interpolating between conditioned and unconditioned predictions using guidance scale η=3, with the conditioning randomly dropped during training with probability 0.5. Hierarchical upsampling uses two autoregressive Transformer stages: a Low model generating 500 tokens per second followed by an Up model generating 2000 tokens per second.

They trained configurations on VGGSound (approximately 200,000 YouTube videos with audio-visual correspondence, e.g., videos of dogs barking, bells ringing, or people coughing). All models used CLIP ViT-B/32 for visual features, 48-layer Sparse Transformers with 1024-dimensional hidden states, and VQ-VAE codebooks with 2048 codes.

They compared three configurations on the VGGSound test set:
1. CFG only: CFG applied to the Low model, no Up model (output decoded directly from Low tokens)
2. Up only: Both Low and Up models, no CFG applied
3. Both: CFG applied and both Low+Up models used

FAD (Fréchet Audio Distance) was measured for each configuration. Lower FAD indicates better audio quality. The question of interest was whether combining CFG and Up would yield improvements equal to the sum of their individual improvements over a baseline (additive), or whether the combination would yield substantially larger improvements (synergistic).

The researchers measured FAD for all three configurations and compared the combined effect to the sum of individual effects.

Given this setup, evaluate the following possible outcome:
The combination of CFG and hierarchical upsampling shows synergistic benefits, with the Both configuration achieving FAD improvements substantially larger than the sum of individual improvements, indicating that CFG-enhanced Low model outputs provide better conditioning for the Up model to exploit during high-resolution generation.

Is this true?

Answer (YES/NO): NO